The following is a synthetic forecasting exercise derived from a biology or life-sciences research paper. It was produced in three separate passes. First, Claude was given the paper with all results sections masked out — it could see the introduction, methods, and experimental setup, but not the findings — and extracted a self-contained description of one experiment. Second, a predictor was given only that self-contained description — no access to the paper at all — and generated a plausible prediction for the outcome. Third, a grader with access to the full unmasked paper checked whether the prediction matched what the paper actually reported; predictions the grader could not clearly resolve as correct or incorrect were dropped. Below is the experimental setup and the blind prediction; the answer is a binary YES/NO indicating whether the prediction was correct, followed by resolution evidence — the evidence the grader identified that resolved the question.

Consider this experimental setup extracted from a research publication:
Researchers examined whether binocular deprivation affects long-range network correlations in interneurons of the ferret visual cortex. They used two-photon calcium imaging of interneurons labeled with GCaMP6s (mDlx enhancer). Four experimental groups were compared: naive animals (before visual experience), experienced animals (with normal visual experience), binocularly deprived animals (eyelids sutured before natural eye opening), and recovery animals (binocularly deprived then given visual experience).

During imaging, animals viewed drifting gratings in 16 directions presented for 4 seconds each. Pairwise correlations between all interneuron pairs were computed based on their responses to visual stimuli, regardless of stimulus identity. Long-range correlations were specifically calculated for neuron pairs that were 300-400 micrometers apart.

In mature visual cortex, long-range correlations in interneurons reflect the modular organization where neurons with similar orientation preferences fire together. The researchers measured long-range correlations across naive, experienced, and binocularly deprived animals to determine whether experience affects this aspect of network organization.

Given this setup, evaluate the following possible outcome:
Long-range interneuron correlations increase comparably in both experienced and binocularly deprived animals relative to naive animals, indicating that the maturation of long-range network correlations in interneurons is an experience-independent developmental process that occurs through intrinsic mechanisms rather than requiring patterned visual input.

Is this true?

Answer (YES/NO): NO